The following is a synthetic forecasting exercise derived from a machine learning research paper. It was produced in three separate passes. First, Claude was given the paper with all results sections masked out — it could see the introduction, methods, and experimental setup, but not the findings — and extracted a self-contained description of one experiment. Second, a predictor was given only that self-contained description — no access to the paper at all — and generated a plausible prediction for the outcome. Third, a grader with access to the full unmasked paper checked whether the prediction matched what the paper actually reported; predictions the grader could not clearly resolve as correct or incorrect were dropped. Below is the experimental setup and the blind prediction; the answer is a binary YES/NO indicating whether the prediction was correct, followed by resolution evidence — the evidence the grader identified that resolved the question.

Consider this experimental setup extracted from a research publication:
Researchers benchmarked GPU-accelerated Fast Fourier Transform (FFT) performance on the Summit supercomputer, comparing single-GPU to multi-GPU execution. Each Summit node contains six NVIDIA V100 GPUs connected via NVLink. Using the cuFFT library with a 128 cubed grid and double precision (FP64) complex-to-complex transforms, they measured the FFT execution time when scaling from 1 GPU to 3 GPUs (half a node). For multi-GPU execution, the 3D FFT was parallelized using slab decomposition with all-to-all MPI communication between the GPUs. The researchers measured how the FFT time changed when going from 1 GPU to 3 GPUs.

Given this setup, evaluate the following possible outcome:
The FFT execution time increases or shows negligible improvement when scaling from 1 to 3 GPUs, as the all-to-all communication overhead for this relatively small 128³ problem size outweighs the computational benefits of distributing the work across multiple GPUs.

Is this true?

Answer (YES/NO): YES